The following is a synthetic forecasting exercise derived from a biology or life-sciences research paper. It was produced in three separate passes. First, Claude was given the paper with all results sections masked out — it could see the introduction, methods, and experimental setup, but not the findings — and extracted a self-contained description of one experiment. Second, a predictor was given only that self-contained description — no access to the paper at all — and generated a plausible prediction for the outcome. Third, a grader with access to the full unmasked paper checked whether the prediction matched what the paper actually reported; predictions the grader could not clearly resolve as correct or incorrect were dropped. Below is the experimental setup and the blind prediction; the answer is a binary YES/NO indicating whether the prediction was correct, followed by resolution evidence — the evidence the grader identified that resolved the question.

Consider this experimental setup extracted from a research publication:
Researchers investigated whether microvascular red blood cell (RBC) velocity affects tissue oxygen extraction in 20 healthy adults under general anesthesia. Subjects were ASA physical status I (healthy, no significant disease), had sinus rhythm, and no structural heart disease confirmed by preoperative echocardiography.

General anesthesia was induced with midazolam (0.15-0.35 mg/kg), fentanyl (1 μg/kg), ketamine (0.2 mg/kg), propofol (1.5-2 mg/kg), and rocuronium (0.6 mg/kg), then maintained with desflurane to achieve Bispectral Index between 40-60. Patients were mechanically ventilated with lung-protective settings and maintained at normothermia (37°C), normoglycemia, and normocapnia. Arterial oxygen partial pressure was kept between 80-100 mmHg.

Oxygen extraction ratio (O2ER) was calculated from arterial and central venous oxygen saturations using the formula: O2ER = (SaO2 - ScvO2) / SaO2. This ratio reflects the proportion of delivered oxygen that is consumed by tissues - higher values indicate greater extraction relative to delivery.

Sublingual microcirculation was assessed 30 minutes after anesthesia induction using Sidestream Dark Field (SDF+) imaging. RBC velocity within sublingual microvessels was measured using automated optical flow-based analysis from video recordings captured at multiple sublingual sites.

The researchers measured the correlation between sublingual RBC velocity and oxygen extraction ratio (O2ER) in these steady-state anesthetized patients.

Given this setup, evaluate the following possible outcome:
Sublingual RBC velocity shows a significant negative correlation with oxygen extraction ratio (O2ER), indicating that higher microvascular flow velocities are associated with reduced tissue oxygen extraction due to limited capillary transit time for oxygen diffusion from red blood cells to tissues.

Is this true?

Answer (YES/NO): NO